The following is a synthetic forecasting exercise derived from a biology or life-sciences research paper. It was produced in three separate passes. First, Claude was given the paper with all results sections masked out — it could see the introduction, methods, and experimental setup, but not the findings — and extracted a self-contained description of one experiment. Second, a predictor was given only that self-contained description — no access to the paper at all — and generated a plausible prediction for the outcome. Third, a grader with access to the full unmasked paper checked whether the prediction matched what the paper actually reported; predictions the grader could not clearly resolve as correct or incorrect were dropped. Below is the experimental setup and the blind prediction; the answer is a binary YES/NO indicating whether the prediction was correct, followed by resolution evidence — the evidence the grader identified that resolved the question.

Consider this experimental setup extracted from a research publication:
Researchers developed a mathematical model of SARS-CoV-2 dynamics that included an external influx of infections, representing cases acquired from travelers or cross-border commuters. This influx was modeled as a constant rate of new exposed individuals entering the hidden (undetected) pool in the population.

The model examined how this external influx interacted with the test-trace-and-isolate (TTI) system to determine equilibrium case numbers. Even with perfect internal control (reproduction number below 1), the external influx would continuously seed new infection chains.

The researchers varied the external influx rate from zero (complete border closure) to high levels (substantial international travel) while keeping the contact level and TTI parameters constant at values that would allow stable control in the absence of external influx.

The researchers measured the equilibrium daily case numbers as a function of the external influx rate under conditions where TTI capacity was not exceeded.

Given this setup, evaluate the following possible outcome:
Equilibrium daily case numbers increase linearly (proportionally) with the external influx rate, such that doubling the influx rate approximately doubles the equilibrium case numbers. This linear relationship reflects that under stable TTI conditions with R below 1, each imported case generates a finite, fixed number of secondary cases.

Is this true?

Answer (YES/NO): YES